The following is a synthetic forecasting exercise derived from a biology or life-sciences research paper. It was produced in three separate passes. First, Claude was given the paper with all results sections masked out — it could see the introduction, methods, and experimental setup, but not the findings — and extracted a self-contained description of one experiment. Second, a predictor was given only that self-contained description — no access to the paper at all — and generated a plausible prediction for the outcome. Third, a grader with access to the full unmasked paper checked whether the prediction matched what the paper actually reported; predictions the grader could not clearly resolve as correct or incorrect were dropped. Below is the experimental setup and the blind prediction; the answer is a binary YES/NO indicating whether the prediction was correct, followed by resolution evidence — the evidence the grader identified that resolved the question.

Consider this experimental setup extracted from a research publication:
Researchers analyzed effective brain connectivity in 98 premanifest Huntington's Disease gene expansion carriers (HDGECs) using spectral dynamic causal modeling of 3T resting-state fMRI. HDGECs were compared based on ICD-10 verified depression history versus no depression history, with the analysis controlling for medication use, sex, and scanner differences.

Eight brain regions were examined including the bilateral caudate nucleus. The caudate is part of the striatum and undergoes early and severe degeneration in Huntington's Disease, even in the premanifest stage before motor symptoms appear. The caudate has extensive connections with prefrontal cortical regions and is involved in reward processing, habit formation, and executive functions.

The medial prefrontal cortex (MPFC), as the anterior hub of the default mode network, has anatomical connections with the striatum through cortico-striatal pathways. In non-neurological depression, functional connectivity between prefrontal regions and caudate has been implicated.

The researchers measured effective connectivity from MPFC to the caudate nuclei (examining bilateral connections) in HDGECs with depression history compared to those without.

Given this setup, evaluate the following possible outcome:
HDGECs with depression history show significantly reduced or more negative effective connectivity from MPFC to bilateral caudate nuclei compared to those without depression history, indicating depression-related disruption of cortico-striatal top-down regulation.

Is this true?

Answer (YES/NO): NO